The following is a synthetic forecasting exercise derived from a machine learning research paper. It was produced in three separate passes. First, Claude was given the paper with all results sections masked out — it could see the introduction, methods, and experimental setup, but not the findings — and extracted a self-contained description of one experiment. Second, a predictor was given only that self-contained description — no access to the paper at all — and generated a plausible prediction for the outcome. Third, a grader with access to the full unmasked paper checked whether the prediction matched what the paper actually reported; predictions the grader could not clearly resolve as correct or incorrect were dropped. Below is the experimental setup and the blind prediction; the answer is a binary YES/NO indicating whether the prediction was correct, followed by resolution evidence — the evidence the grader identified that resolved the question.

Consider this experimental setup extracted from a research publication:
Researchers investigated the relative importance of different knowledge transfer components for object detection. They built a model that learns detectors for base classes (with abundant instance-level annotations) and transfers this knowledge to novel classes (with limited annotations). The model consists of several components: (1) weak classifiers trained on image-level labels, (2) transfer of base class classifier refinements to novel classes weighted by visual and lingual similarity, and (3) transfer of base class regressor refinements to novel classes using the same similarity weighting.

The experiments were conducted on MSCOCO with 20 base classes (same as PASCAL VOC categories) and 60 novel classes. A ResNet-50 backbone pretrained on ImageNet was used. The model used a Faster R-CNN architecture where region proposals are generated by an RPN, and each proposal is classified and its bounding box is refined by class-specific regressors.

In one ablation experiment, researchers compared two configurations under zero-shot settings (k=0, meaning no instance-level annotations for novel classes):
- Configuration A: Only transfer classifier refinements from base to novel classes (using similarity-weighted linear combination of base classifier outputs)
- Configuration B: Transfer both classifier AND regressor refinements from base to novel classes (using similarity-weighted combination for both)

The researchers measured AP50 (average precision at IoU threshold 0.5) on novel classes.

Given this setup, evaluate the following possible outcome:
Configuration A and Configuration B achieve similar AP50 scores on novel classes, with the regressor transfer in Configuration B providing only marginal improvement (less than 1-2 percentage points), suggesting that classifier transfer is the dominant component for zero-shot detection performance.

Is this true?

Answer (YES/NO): NO